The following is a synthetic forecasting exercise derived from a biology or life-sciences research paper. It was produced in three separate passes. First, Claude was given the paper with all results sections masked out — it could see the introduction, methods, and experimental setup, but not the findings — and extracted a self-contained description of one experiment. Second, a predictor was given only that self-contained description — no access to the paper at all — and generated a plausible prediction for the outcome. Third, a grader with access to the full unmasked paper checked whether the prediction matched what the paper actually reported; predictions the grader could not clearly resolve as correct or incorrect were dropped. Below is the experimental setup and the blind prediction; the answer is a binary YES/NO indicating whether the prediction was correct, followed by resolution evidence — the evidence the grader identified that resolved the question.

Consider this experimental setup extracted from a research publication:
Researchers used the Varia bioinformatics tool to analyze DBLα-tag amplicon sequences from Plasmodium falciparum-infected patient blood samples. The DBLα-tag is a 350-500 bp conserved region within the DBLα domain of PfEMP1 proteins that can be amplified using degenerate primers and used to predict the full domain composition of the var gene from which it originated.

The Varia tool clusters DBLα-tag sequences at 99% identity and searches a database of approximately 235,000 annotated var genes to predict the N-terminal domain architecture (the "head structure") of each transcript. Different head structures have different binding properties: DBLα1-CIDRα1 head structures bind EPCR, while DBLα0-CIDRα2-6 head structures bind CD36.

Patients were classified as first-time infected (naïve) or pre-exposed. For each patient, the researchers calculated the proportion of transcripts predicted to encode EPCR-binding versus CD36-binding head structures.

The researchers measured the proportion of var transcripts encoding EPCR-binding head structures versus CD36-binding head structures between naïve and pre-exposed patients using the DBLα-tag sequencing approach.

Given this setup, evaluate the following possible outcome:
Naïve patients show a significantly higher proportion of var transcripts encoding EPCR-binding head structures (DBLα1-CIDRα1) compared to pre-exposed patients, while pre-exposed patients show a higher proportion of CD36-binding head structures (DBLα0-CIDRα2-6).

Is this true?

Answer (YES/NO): YES